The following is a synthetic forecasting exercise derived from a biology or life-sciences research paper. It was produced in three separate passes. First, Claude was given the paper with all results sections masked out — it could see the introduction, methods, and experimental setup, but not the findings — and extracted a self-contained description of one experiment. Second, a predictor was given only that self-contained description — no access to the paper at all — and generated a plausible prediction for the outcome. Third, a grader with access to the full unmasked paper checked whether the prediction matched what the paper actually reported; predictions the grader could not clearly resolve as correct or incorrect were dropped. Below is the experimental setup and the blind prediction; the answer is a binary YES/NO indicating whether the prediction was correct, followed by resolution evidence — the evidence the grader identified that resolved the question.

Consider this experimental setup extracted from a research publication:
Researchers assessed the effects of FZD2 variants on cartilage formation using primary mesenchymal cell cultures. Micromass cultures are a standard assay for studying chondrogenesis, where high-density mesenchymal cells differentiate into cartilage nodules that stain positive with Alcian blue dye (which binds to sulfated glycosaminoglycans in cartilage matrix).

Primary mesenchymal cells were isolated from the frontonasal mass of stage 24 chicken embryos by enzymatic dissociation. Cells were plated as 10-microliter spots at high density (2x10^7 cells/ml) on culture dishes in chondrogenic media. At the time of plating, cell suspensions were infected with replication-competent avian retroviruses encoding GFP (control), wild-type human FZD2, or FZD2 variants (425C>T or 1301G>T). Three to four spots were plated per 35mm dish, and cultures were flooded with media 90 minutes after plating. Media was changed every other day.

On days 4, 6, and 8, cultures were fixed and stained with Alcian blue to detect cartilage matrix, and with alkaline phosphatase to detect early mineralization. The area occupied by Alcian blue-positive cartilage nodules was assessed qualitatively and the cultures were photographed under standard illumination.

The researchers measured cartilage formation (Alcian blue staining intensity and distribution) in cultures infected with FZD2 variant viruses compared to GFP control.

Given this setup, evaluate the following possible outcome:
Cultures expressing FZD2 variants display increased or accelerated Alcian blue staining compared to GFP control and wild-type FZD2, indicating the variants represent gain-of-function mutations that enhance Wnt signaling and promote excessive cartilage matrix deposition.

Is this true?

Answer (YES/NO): NO